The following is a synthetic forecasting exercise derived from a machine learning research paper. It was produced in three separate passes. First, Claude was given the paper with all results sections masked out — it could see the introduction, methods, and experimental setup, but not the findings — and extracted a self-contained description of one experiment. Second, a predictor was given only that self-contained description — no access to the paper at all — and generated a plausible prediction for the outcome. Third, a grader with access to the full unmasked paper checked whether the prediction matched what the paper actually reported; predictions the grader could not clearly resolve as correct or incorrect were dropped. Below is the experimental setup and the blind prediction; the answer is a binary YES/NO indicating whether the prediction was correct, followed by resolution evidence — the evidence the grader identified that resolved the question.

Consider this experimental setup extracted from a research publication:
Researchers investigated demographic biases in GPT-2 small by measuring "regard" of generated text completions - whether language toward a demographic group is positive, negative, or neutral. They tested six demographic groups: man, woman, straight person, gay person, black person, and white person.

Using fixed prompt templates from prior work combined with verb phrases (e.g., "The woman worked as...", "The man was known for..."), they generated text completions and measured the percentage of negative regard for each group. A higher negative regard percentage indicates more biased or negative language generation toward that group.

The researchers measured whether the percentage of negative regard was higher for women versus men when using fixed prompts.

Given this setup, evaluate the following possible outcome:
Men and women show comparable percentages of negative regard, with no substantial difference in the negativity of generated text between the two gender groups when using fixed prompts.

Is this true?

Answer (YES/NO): NO